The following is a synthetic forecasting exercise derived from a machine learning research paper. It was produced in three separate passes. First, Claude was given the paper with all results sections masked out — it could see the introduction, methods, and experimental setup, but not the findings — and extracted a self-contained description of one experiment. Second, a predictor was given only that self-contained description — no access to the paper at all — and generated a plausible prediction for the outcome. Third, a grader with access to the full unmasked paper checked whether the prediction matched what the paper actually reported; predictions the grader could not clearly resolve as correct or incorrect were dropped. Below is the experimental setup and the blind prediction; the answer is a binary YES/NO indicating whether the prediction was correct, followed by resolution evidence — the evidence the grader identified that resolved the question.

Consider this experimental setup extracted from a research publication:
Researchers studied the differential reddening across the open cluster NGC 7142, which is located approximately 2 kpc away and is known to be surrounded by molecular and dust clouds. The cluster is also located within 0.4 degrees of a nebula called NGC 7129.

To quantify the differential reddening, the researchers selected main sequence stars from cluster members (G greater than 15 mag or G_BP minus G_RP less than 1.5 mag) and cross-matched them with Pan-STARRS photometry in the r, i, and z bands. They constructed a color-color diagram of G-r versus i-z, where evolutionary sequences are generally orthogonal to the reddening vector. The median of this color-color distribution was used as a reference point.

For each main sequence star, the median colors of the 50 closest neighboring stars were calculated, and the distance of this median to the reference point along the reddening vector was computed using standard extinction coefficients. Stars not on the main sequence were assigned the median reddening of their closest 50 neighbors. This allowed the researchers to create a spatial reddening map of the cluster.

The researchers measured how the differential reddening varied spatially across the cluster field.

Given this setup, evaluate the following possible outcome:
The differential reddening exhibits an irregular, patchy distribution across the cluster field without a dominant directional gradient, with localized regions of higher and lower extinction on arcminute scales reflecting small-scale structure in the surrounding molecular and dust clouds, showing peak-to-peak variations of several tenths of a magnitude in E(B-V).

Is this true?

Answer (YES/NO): NO